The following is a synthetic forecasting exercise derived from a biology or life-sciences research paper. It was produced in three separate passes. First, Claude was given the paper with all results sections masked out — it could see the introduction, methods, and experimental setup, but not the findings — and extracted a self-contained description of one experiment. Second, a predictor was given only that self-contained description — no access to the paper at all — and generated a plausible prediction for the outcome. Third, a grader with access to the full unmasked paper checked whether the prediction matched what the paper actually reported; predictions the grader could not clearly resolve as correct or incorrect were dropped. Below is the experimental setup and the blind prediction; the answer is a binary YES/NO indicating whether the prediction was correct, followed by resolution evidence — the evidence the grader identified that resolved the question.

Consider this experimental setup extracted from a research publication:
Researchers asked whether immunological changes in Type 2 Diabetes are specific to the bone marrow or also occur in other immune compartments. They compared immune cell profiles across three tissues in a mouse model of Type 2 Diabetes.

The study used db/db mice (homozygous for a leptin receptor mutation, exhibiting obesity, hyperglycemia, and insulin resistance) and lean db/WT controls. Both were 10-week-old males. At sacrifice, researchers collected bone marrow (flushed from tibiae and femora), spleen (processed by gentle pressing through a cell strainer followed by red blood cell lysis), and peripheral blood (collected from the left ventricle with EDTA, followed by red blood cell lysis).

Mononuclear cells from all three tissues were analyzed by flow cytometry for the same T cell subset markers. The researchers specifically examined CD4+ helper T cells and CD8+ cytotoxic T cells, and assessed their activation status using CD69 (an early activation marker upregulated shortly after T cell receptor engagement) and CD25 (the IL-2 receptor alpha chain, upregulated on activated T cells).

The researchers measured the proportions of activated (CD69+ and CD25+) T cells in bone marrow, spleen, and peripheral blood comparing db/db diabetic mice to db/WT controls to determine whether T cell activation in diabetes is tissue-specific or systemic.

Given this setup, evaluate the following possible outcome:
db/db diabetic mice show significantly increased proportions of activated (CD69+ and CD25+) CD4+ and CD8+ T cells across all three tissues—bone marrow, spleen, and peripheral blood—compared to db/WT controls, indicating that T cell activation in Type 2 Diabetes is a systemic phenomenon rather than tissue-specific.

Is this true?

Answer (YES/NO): NO